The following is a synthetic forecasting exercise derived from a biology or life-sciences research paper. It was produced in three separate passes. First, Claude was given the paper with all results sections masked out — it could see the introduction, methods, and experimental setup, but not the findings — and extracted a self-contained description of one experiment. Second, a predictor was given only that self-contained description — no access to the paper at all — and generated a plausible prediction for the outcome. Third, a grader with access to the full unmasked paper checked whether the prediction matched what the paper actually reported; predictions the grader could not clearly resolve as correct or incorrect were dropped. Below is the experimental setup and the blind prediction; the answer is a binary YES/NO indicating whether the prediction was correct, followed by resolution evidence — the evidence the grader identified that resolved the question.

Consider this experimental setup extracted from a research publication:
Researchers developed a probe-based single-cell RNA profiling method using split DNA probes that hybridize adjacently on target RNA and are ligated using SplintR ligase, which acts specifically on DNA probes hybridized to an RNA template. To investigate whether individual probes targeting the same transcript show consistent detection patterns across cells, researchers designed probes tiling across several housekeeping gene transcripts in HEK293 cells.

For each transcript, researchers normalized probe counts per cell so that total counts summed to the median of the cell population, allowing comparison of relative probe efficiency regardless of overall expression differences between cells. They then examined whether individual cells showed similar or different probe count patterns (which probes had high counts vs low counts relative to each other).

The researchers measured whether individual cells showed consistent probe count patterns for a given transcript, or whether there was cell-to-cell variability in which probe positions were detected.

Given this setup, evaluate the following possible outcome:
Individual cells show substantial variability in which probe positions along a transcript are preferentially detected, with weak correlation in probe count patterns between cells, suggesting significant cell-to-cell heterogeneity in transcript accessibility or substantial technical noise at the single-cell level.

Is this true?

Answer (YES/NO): NO